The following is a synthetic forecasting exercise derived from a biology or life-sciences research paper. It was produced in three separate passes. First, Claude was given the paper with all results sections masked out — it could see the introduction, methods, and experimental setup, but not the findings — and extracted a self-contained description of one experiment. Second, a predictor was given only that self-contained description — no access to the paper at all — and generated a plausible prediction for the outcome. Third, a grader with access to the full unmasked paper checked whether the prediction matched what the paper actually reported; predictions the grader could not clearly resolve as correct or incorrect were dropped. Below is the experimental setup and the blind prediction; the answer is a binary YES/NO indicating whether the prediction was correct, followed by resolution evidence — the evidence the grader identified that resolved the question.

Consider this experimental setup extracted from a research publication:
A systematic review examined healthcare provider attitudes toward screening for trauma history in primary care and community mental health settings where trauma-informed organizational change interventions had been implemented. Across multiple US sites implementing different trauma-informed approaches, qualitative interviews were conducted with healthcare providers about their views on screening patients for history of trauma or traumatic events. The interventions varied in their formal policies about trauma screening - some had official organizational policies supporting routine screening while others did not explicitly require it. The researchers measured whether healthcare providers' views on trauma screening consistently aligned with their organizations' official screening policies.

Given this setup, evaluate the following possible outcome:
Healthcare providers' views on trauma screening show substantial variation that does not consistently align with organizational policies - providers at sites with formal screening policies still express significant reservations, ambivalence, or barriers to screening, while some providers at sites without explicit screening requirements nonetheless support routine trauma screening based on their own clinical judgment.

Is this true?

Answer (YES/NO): NO